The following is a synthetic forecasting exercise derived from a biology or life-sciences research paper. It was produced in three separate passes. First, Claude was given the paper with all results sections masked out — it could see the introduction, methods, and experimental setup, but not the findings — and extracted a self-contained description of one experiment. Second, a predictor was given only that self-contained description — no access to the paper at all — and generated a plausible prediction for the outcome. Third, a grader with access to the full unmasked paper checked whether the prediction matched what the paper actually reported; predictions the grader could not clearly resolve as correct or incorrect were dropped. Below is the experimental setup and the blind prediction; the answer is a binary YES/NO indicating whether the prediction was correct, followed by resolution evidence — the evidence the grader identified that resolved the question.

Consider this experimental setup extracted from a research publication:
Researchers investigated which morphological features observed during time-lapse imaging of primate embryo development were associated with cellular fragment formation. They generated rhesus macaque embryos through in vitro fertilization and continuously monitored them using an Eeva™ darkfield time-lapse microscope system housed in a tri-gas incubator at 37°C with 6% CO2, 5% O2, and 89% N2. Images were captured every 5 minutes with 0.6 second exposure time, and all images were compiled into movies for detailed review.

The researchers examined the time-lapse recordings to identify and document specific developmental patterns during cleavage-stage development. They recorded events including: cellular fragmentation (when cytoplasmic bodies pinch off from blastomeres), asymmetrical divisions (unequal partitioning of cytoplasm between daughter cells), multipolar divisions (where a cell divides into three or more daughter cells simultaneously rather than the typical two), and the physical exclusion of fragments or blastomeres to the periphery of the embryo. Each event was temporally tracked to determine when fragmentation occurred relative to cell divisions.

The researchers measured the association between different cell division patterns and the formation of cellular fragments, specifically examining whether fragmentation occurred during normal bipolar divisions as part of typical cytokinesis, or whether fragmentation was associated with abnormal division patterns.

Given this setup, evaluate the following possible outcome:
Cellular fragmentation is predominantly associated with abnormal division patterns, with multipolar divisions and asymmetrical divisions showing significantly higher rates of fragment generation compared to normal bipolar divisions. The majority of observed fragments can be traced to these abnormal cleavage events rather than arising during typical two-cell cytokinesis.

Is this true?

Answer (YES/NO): NO